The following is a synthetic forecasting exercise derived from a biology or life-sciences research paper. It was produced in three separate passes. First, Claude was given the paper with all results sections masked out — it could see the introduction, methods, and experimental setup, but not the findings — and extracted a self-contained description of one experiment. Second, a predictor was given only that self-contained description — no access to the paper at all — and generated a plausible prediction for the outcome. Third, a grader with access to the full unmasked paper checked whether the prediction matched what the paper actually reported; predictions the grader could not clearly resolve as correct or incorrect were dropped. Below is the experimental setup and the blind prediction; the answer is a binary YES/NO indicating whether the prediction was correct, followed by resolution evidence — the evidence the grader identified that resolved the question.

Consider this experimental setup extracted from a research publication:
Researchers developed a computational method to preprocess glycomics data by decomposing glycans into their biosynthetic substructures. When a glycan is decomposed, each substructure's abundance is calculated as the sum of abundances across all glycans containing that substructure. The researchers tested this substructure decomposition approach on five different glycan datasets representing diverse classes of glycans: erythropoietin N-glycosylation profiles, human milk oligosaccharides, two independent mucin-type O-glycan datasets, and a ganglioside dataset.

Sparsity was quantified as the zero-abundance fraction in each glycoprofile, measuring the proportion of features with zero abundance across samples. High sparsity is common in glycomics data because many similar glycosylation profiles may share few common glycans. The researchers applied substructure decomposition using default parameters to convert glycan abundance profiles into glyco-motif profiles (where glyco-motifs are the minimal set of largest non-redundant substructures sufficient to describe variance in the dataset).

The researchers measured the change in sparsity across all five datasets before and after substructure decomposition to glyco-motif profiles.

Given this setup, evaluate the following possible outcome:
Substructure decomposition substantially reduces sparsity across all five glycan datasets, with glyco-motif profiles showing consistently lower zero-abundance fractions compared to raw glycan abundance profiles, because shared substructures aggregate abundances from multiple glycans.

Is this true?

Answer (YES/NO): NO